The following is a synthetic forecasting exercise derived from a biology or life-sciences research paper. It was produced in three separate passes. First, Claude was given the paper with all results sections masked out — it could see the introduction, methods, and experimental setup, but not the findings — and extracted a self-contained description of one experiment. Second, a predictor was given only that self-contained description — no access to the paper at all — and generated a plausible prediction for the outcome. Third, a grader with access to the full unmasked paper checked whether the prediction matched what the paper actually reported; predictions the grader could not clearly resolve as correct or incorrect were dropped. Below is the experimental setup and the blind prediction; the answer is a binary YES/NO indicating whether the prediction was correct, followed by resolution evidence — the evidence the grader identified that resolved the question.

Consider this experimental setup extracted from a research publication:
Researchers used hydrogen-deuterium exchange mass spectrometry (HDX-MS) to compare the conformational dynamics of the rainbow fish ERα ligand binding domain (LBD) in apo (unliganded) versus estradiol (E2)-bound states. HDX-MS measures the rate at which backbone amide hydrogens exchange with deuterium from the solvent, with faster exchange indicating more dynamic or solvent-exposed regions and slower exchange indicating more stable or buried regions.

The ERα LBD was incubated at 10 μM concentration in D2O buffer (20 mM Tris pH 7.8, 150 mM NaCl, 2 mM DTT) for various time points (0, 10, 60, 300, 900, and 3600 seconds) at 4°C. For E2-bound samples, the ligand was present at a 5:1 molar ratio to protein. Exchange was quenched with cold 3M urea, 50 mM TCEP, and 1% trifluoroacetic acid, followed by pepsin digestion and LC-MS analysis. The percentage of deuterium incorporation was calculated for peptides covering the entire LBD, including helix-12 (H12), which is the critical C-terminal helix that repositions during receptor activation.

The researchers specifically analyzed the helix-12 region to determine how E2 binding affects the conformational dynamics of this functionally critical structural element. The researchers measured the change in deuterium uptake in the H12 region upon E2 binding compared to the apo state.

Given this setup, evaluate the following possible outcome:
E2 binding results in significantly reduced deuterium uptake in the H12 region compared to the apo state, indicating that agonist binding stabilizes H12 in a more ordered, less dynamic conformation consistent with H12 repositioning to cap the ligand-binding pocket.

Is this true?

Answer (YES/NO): NO